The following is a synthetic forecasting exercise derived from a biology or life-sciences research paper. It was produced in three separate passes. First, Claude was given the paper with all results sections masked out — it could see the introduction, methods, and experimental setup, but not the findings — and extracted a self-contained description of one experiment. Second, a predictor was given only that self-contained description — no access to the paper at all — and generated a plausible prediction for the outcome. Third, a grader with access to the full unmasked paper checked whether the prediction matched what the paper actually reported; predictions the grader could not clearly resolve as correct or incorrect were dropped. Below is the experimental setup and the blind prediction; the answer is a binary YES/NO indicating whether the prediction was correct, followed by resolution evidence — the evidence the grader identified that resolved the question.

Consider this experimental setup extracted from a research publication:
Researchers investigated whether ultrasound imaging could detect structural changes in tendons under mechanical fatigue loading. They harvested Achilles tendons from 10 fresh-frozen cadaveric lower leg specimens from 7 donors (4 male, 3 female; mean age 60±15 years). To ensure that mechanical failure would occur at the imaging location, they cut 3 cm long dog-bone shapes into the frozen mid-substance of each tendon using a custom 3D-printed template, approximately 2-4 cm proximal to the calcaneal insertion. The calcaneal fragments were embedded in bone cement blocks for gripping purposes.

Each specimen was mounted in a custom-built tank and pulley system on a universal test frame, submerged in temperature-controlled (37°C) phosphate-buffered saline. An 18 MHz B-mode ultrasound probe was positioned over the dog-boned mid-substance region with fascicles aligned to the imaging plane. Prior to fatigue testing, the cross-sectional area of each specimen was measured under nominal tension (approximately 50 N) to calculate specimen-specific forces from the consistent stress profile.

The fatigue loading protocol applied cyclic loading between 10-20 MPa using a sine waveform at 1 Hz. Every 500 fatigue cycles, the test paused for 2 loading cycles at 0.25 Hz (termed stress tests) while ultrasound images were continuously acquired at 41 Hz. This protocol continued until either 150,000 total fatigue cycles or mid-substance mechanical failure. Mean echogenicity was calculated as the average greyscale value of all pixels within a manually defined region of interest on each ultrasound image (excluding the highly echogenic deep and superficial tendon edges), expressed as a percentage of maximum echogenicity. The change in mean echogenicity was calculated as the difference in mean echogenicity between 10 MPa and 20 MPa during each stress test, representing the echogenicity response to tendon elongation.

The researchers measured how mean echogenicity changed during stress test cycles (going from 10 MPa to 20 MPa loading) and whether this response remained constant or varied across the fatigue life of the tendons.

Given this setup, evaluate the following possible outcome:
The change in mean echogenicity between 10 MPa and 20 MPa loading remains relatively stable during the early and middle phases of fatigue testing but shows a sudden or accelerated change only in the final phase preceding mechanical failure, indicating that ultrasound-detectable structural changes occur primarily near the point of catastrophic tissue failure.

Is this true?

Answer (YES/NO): NO